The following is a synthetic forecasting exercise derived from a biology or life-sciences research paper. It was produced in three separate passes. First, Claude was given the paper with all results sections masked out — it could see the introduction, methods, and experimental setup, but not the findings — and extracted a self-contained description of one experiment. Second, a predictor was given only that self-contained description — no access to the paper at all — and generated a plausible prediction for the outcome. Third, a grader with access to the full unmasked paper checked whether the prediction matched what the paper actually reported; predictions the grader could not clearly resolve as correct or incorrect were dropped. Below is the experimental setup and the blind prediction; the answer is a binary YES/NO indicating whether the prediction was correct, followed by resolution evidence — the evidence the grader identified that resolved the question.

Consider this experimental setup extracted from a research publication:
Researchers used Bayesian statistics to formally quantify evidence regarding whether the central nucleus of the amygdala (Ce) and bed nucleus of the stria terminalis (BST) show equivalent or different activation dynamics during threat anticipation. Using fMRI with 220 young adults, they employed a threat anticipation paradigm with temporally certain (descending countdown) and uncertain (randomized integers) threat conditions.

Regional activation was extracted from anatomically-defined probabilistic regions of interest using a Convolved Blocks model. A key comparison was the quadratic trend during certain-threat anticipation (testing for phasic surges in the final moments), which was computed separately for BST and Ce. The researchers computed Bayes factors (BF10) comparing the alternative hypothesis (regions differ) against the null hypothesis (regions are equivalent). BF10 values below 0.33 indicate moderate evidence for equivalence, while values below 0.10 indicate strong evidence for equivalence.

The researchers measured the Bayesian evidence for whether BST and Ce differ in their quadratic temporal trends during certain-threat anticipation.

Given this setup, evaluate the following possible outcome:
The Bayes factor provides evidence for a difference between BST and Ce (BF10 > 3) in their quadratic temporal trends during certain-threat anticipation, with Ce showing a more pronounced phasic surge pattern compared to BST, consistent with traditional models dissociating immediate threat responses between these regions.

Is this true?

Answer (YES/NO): NO